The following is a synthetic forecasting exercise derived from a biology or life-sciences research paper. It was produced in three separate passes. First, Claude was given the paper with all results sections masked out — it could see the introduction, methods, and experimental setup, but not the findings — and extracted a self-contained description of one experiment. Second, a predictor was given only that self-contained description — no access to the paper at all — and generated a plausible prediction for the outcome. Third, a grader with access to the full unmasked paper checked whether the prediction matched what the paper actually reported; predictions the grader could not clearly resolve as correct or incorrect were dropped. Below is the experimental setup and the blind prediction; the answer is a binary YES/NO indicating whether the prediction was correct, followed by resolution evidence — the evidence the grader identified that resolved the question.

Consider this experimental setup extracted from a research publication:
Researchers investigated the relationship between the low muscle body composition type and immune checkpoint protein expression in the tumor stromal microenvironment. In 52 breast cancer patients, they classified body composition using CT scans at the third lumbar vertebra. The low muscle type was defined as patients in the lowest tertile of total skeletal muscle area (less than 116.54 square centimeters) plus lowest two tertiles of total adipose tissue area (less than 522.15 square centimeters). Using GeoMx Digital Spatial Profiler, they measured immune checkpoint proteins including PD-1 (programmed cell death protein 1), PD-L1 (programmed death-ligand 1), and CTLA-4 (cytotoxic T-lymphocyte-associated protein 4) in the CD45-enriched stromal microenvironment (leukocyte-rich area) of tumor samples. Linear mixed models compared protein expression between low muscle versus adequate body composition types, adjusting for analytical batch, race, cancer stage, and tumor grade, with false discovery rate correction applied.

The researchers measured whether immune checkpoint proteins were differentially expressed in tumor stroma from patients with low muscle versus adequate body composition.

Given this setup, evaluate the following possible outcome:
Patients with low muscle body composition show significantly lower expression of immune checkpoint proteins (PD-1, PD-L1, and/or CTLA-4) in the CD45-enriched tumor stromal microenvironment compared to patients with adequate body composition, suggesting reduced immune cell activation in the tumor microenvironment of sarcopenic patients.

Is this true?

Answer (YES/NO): NO